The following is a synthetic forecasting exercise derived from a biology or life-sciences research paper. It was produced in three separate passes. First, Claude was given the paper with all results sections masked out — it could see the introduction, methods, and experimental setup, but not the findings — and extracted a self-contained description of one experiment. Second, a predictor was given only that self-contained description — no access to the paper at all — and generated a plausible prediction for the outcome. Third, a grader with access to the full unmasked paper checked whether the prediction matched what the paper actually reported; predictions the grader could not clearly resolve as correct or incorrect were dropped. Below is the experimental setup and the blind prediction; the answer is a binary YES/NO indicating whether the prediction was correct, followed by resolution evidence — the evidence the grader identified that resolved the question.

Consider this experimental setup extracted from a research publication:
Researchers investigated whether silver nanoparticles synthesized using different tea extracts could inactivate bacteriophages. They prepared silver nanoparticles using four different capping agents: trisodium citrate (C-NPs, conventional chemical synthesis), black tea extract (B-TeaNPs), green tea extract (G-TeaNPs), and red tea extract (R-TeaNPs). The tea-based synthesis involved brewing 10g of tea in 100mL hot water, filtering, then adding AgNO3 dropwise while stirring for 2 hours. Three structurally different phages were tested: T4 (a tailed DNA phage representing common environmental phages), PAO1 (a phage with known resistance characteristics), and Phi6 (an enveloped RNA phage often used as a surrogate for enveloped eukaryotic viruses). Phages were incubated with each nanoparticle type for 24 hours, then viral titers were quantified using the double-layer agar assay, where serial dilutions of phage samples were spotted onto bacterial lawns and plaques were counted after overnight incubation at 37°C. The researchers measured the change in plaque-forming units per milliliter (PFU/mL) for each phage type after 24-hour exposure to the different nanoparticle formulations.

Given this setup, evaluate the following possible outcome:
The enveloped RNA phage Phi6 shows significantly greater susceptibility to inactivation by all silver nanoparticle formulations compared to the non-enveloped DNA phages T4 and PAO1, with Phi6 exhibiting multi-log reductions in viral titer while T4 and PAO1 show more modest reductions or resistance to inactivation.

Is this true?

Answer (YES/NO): NO